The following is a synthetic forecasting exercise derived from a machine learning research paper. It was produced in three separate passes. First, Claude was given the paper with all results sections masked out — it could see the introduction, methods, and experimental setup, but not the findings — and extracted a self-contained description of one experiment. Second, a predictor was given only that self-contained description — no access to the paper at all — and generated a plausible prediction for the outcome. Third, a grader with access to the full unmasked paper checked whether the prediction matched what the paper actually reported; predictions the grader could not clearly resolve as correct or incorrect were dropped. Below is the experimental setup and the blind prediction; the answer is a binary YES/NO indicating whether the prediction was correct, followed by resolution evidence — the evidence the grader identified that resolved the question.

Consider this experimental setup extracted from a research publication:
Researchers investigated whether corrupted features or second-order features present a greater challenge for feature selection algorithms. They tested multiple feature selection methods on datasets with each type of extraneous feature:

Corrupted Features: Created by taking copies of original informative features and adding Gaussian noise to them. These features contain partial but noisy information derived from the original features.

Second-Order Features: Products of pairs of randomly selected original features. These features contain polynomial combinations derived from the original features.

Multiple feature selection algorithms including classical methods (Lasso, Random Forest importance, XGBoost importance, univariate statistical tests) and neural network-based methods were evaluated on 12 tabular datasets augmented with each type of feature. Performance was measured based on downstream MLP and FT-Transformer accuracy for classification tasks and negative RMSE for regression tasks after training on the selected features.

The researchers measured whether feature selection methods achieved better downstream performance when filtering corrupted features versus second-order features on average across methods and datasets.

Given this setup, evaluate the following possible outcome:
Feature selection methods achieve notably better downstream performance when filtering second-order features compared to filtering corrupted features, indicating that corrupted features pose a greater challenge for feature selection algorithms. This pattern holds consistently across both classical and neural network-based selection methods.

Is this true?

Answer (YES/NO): NO